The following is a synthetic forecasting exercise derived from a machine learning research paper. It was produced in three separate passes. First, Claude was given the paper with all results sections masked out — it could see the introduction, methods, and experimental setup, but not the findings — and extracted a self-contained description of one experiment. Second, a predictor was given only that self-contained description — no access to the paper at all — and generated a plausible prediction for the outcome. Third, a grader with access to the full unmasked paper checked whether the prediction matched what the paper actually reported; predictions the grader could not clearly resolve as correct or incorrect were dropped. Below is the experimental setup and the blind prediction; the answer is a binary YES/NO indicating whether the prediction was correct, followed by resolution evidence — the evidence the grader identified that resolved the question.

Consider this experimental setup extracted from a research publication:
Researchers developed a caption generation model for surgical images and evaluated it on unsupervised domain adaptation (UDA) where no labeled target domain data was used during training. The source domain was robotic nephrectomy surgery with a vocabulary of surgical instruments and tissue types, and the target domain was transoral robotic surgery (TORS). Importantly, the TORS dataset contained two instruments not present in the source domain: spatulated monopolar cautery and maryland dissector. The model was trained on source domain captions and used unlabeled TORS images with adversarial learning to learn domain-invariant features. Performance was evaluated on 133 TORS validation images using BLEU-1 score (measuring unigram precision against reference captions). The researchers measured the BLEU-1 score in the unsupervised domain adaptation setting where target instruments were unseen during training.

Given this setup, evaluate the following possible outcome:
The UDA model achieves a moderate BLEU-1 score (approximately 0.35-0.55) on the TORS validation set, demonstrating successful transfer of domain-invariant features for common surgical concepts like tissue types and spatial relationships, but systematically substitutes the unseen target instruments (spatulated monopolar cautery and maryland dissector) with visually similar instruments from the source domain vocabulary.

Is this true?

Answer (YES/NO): NO